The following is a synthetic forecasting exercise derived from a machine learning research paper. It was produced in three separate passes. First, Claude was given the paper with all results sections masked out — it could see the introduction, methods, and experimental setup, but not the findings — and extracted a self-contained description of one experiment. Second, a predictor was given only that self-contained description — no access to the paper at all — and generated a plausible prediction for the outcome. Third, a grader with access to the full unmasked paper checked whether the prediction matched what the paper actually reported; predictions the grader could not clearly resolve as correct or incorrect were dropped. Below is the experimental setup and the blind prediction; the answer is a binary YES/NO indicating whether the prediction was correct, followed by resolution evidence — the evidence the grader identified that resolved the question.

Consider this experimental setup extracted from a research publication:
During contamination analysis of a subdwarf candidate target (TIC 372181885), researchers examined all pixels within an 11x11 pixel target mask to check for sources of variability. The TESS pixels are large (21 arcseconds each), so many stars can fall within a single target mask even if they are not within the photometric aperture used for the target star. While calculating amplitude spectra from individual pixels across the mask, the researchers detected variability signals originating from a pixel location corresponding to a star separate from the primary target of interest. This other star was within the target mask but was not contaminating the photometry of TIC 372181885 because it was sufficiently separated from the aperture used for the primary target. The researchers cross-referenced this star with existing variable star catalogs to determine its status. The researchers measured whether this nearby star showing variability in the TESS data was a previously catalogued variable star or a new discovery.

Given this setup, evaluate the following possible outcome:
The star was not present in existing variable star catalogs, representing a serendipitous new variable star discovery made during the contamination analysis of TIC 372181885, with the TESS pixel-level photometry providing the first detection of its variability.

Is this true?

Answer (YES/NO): YES